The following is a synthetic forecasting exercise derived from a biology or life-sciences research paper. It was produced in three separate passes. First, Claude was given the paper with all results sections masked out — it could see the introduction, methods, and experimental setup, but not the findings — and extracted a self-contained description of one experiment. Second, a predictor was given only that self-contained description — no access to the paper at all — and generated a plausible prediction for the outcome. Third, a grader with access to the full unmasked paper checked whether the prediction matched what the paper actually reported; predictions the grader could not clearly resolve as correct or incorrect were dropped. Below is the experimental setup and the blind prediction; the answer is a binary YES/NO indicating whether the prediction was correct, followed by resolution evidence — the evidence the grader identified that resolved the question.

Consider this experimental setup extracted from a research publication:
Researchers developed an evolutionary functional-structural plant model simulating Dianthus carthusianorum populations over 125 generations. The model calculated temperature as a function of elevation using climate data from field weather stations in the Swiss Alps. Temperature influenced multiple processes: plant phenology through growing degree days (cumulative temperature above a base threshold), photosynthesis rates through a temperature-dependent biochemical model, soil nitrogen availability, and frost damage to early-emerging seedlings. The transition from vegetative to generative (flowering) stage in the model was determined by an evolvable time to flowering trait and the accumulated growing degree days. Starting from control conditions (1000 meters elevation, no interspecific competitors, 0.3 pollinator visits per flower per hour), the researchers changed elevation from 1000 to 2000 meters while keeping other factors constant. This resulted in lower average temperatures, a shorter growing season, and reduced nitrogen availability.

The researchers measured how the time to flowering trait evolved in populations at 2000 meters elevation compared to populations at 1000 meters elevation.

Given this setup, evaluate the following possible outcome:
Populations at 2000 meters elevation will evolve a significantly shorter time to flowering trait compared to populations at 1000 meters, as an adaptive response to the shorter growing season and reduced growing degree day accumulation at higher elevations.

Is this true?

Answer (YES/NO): YES